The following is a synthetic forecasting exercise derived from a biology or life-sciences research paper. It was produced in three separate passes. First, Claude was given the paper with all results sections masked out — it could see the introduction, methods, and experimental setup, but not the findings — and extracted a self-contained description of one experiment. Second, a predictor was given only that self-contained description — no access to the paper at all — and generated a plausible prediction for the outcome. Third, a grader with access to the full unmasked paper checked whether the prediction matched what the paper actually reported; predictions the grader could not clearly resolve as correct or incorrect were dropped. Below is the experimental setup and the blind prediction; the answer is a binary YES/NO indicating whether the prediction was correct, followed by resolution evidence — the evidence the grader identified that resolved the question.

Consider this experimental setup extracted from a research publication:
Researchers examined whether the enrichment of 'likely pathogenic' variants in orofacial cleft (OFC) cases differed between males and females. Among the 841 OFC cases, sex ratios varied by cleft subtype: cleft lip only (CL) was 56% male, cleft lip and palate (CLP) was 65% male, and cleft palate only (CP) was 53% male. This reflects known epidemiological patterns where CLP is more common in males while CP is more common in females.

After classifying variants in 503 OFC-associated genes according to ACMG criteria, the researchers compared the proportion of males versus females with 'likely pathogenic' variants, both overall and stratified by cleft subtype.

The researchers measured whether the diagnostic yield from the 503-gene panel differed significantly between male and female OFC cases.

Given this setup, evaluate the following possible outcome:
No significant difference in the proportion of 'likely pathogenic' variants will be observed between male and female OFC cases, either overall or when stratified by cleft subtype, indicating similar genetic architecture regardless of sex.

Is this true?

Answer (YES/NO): YES